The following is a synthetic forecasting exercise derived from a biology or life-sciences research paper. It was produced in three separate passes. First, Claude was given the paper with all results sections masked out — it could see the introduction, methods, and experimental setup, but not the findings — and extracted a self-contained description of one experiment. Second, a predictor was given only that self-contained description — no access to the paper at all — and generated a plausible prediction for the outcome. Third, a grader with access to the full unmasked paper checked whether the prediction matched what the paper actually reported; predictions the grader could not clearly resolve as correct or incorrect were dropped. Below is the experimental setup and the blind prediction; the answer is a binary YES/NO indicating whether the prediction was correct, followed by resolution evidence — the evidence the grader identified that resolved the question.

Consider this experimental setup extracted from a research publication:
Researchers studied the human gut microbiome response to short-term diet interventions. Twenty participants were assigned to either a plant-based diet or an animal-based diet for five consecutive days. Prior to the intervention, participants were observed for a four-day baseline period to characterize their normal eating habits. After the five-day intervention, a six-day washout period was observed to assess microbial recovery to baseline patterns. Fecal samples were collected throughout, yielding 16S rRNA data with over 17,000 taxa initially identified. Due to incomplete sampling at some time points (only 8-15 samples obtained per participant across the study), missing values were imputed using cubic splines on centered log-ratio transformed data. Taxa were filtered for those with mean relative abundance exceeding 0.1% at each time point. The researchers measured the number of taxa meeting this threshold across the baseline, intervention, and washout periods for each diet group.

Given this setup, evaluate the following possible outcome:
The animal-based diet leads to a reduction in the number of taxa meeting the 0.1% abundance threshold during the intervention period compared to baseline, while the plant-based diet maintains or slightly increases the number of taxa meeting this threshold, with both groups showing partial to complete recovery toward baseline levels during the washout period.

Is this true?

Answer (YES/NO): NO